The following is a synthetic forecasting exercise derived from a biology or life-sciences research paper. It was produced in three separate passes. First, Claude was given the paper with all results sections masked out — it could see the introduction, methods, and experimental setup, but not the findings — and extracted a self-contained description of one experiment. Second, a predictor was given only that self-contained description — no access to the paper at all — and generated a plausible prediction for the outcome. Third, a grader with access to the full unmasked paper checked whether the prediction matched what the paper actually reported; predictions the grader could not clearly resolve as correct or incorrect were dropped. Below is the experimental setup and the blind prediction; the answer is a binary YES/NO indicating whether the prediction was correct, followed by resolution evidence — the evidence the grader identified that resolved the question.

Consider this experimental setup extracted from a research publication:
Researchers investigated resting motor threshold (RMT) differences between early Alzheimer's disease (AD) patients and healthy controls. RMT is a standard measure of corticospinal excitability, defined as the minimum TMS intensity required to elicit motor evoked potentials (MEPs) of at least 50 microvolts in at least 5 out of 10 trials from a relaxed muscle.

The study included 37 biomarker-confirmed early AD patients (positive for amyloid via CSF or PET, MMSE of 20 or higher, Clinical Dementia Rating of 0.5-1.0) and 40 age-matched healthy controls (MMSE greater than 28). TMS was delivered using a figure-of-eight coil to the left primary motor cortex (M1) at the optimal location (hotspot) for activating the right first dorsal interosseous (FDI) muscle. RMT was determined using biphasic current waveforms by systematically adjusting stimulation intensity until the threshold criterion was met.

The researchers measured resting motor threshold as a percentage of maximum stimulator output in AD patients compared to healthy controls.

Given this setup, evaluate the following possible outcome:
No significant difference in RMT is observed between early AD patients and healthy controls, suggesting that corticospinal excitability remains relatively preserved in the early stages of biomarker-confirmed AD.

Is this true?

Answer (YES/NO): NO